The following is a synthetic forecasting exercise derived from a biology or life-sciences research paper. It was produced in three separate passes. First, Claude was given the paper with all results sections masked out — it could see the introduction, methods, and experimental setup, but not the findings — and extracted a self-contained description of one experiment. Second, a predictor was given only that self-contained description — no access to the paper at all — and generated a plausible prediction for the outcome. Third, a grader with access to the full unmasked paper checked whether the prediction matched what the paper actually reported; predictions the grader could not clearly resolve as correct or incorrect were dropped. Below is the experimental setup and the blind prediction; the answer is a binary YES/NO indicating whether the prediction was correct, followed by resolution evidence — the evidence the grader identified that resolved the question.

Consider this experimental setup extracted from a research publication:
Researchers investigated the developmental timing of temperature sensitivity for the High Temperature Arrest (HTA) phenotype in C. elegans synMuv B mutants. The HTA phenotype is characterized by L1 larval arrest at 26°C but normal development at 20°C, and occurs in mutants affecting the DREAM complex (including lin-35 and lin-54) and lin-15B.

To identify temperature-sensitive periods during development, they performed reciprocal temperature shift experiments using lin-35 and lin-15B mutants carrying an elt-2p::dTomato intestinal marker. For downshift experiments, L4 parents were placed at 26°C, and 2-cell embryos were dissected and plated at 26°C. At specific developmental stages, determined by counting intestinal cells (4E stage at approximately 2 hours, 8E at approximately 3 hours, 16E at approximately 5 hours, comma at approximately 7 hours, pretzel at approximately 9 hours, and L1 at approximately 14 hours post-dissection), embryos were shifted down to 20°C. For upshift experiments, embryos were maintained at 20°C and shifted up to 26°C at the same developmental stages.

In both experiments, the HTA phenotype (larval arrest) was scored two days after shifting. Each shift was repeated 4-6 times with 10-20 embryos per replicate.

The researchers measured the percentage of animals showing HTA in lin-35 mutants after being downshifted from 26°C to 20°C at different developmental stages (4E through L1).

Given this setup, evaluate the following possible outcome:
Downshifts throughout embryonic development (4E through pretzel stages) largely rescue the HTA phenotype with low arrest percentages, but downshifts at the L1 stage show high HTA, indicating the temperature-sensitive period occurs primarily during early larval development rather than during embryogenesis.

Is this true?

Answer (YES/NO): NO